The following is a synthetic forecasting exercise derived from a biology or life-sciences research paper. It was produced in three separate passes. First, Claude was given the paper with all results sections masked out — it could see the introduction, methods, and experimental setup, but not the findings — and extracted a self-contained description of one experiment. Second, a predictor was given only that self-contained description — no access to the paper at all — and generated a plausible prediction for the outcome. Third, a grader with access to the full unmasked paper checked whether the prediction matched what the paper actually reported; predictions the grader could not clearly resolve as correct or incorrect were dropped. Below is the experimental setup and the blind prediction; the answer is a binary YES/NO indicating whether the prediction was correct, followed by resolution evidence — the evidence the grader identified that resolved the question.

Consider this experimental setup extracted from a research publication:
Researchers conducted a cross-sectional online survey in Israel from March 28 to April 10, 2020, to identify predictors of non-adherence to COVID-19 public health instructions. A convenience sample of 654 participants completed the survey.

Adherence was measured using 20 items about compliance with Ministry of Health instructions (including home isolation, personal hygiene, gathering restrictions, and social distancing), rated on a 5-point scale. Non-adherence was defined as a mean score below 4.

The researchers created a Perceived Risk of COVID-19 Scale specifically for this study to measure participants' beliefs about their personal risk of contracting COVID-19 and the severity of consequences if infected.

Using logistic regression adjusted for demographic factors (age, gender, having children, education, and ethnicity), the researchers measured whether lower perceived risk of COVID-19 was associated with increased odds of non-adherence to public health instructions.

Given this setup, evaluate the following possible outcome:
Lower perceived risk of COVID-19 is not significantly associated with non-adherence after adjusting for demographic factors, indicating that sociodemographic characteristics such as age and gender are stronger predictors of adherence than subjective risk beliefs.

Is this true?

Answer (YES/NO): NO